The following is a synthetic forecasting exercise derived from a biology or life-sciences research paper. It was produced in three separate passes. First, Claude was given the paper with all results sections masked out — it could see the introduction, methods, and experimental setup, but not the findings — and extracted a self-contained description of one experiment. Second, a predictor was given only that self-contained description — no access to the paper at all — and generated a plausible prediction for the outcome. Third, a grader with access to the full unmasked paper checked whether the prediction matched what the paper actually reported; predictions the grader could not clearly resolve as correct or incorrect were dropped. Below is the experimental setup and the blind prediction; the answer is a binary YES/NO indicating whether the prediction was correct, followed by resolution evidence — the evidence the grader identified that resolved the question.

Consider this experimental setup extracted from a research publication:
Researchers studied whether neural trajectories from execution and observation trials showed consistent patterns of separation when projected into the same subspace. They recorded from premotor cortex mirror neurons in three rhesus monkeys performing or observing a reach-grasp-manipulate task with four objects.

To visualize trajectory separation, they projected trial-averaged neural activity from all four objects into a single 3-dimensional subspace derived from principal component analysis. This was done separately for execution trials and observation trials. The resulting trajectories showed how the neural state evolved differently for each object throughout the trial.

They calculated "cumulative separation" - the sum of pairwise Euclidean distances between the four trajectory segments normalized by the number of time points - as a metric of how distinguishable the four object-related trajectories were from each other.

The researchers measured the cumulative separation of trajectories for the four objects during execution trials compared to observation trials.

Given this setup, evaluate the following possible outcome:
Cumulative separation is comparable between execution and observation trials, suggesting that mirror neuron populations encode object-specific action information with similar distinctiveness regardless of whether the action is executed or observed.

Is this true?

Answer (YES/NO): NO